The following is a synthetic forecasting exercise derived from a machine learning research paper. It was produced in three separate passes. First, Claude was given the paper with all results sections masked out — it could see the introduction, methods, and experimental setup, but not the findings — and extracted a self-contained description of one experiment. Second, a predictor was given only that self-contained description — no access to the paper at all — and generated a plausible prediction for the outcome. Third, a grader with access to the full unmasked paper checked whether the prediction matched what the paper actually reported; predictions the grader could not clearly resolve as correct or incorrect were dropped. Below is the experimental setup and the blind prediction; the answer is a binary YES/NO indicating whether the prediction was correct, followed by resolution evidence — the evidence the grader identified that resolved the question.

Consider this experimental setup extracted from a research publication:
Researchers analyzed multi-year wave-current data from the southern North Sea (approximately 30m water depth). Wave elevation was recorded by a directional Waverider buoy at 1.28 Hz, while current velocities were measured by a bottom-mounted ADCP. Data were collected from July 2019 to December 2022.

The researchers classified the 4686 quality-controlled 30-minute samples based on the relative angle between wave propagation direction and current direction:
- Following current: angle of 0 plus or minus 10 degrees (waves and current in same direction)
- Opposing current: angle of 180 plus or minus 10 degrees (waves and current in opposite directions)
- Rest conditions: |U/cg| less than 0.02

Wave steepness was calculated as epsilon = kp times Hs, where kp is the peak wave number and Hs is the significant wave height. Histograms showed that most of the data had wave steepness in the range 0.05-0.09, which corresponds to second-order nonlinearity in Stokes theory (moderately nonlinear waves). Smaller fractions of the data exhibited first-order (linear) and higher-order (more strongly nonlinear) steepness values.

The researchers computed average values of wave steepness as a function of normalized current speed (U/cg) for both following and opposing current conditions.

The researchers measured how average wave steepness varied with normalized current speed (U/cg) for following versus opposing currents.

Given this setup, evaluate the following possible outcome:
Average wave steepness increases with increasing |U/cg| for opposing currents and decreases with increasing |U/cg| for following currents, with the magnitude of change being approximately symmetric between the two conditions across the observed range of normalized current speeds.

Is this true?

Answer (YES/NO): NO